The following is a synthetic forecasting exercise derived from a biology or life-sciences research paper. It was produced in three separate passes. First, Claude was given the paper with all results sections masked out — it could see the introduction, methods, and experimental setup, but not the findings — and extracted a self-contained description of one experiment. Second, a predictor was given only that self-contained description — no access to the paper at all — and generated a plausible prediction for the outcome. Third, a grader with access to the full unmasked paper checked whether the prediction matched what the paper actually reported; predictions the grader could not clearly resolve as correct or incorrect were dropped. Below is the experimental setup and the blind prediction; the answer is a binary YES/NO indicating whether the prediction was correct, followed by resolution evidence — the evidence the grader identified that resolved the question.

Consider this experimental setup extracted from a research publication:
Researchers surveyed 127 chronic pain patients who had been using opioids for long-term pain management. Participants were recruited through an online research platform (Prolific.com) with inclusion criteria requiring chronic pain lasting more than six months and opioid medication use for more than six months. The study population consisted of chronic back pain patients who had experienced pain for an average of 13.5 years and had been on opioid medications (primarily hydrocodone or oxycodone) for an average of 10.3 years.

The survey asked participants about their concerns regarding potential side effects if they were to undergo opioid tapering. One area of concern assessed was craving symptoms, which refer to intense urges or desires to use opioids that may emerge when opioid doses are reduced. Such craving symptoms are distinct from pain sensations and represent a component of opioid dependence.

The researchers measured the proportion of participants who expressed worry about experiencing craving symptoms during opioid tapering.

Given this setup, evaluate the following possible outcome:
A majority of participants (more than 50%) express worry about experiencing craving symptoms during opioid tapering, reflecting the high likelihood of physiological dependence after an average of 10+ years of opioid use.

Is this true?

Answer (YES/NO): YES